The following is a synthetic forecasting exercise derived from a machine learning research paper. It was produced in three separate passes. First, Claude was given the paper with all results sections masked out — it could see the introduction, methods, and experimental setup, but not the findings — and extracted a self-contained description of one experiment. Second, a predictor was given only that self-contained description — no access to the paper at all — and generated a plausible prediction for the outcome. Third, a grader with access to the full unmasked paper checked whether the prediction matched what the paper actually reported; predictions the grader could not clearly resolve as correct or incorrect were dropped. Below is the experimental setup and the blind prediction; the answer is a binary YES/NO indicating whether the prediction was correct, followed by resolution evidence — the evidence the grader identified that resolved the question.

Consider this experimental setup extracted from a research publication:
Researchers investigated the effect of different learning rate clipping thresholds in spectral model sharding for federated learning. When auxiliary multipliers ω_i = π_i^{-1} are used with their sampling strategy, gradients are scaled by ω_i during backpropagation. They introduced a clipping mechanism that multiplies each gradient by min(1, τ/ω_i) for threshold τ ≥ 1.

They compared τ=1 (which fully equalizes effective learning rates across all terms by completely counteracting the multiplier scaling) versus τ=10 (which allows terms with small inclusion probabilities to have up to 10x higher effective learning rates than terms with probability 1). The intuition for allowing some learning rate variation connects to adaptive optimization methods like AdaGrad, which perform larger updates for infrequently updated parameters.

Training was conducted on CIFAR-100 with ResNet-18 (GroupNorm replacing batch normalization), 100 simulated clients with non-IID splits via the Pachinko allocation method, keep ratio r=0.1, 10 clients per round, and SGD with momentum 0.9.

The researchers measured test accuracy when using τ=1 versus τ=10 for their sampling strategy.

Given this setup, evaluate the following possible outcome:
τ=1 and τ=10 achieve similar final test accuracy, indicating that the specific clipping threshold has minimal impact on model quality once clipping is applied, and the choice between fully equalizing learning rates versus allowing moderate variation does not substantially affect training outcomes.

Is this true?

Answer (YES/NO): NO